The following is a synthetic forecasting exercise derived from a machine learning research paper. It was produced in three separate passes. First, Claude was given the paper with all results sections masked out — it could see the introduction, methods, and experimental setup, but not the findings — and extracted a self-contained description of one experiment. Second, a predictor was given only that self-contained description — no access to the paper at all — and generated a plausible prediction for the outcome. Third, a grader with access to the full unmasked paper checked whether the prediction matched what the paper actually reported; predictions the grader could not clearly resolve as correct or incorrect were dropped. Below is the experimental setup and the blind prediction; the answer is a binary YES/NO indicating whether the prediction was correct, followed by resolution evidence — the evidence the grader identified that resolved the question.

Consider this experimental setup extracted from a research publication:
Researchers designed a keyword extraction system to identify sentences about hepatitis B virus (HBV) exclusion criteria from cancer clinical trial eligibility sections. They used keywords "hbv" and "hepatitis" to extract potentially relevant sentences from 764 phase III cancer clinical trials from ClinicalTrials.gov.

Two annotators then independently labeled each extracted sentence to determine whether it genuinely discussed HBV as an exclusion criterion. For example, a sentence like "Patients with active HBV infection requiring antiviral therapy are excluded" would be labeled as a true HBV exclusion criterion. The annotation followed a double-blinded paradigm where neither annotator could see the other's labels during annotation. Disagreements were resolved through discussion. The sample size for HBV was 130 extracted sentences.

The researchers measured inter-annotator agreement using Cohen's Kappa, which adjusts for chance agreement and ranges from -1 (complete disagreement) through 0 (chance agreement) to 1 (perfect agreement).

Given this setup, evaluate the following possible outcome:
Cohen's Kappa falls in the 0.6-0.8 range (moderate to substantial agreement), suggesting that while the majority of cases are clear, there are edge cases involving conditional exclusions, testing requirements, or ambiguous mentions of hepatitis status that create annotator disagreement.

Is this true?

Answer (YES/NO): NO